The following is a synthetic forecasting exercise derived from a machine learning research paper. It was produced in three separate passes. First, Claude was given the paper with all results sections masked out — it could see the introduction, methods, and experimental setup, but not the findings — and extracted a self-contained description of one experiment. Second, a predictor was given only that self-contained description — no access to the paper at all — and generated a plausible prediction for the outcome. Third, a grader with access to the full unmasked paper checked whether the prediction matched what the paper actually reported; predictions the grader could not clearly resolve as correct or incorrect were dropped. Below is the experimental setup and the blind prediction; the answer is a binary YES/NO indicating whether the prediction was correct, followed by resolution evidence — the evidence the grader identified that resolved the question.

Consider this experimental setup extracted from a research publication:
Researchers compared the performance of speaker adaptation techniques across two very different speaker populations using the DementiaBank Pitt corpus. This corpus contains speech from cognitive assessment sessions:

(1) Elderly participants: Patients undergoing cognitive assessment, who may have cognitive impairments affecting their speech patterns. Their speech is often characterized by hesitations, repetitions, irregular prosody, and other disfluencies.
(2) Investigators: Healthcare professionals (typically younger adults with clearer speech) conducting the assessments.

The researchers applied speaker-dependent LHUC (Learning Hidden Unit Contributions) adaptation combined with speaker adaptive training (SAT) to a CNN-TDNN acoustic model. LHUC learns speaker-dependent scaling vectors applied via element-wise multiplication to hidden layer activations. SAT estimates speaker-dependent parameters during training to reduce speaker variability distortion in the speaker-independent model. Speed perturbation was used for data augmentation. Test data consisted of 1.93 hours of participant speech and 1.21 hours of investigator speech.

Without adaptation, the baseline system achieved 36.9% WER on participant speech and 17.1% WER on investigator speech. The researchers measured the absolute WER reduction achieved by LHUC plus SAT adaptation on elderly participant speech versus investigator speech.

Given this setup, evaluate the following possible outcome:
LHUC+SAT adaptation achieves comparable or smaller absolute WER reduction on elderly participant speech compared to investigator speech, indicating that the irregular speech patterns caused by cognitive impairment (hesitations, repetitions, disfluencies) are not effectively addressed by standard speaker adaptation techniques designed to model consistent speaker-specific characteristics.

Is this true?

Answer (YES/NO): NO